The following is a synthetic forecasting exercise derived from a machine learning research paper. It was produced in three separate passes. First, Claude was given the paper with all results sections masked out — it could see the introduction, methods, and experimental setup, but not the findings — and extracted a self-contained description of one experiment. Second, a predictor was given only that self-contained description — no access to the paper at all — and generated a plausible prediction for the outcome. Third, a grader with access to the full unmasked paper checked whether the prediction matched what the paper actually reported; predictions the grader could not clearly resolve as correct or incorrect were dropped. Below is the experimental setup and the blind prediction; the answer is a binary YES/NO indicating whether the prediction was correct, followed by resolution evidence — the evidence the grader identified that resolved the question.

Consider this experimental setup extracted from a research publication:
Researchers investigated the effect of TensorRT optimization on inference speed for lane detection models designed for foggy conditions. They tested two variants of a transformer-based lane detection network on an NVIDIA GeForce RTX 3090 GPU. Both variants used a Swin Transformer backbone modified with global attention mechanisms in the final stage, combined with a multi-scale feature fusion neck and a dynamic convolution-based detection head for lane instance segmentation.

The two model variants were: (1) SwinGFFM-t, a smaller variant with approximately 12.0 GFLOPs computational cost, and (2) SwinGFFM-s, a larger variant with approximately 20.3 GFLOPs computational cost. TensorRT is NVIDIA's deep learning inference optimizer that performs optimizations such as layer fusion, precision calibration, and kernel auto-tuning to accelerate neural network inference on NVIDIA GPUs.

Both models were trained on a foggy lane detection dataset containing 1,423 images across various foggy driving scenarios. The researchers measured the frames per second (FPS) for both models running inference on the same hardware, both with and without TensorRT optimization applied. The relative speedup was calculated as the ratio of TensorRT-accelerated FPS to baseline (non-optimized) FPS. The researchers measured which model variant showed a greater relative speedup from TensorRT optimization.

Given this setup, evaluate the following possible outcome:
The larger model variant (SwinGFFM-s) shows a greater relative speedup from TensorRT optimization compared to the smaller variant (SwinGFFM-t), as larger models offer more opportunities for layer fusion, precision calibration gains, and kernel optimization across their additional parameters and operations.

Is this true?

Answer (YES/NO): YES